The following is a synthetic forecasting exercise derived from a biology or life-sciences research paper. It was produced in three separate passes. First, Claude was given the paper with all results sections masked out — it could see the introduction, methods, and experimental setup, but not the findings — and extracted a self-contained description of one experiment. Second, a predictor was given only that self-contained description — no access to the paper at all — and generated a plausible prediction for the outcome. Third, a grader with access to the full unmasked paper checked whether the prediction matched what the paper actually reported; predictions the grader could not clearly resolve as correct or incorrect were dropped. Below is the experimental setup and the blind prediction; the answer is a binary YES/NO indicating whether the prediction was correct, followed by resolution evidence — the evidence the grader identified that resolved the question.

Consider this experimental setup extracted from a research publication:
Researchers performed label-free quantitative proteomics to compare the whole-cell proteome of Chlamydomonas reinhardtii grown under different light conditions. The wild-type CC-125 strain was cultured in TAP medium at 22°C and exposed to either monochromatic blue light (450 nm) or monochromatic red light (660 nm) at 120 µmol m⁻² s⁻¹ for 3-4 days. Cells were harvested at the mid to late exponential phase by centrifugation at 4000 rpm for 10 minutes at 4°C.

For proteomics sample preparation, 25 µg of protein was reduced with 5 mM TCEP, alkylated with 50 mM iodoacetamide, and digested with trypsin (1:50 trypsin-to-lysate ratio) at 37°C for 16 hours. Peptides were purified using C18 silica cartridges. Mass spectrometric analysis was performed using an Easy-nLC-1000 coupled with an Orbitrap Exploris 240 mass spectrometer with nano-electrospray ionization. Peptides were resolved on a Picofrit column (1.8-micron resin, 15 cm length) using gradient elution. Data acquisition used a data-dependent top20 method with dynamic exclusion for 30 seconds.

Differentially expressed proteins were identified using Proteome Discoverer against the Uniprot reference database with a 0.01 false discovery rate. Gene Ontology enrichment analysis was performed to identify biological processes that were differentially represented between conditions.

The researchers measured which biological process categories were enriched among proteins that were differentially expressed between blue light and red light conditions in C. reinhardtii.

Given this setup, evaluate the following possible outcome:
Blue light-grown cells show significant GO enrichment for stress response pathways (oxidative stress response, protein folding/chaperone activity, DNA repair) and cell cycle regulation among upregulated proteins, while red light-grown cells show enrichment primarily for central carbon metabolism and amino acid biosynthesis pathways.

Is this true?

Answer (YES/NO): NO